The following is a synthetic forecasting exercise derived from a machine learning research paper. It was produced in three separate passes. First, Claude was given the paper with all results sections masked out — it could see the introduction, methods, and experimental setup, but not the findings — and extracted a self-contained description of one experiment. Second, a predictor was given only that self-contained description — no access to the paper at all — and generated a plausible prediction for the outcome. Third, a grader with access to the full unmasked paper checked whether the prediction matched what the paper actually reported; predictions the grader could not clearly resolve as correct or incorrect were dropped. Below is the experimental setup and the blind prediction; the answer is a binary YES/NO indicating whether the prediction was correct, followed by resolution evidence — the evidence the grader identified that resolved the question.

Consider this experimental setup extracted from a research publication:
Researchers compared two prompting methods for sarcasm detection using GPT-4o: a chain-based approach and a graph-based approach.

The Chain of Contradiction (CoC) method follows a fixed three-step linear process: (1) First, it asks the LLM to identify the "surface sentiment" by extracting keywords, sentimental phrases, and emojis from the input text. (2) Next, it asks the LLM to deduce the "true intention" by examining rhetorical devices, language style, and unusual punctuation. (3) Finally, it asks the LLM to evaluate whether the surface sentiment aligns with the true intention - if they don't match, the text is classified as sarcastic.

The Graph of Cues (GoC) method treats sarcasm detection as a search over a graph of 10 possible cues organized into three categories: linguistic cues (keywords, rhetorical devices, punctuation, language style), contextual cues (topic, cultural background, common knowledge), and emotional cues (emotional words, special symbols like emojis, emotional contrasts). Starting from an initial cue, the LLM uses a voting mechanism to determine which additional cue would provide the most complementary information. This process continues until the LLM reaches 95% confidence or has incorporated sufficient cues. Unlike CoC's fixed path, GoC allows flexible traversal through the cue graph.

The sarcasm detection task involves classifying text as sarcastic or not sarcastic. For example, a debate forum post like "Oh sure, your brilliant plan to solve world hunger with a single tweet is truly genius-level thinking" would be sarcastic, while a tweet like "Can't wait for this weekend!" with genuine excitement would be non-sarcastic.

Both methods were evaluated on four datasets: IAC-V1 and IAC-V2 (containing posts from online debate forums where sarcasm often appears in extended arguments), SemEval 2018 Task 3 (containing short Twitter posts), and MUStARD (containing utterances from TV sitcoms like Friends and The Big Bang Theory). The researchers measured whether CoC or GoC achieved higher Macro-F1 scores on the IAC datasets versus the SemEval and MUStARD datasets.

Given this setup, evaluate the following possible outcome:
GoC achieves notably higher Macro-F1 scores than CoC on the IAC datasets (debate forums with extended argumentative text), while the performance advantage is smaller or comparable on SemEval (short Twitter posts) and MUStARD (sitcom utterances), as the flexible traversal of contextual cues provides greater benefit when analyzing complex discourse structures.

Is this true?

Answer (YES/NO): NO